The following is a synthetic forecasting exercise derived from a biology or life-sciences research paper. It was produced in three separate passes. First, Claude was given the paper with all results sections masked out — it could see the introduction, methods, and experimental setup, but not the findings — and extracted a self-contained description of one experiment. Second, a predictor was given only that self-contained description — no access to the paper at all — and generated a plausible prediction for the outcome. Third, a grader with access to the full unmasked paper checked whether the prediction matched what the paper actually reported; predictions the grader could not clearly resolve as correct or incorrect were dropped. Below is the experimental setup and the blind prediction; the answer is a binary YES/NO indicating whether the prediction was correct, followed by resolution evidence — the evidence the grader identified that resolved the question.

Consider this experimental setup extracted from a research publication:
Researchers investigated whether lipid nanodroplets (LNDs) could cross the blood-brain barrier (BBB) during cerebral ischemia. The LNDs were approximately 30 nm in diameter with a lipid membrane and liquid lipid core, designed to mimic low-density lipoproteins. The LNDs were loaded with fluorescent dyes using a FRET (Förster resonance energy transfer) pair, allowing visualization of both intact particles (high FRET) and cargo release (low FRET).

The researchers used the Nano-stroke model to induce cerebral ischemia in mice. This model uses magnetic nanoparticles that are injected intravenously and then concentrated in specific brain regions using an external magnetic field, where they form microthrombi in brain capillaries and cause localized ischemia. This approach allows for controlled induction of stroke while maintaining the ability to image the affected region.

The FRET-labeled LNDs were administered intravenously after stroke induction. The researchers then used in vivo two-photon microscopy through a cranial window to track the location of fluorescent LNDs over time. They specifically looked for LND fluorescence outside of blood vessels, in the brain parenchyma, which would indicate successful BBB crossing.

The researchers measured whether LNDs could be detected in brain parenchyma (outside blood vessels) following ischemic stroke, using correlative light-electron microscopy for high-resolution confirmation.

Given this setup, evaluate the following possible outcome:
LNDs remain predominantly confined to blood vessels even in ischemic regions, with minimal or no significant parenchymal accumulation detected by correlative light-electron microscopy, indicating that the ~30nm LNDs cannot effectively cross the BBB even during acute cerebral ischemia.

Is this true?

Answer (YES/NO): NO